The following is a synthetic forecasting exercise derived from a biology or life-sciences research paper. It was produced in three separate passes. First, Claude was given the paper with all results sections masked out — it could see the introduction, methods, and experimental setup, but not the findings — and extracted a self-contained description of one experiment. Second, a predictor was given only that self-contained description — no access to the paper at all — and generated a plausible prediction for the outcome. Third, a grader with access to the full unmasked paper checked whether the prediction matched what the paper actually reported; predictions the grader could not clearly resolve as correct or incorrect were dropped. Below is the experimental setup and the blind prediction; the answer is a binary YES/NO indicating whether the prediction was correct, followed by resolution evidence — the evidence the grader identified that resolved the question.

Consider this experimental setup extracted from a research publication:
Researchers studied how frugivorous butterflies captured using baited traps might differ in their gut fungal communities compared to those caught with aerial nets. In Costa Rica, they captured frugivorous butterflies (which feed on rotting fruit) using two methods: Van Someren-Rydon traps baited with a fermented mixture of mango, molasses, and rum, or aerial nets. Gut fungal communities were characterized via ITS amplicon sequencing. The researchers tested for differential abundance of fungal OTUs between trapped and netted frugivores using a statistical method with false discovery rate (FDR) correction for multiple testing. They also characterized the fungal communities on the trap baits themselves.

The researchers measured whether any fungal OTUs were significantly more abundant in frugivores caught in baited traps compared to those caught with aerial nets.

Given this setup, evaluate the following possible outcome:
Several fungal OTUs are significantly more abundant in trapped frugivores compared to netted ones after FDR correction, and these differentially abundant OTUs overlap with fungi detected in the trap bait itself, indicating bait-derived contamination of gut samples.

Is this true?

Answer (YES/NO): YES